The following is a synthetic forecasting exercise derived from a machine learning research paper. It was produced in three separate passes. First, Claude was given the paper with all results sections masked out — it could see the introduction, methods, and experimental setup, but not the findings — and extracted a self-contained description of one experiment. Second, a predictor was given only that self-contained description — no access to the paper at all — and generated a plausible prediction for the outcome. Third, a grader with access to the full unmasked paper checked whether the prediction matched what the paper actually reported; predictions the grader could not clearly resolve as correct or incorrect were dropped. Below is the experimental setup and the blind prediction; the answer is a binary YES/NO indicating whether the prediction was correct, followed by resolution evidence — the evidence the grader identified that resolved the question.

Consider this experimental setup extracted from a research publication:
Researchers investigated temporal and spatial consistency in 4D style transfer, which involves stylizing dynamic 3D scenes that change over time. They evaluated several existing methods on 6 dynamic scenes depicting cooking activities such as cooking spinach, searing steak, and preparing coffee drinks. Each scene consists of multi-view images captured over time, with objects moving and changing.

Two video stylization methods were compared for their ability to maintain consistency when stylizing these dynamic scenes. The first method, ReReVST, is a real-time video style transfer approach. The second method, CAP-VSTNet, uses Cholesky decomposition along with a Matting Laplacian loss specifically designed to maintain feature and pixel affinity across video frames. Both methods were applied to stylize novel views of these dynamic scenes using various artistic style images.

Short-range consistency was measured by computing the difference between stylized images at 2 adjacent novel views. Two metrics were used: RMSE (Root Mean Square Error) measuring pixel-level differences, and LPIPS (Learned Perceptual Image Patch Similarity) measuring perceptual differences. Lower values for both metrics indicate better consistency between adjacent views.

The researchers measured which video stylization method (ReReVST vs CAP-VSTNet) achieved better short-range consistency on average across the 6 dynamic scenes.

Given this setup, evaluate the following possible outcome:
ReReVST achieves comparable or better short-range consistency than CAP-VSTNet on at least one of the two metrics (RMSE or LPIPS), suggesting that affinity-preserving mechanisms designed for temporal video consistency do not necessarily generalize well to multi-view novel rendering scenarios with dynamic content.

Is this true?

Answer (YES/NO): NO